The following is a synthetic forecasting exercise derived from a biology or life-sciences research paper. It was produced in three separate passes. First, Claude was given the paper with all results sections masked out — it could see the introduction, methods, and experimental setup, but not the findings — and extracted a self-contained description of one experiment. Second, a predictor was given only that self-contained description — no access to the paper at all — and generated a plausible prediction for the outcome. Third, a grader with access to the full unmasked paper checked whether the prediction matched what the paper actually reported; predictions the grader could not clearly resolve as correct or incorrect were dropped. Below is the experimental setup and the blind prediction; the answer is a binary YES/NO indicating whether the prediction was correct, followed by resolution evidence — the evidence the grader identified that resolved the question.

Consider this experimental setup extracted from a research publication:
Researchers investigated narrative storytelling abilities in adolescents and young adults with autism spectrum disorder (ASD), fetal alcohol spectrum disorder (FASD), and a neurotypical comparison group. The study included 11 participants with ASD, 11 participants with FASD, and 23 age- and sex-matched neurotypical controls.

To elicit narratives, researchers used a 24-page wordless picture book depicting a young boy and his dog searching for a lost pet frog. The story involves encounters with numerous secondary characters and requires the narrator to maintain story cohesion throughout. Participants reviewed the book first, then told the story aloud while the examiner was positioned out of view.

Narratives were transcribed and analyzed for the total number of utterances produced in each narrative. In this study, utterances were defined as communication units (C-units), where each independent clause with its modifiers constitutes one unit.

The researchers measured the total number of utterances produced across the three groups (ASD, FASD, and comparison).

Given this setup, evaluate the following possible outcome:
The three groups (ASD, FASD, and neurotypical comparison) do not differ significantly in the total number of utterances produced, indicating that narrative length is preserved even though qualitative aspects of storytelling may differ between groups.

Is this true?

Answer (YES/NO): YES